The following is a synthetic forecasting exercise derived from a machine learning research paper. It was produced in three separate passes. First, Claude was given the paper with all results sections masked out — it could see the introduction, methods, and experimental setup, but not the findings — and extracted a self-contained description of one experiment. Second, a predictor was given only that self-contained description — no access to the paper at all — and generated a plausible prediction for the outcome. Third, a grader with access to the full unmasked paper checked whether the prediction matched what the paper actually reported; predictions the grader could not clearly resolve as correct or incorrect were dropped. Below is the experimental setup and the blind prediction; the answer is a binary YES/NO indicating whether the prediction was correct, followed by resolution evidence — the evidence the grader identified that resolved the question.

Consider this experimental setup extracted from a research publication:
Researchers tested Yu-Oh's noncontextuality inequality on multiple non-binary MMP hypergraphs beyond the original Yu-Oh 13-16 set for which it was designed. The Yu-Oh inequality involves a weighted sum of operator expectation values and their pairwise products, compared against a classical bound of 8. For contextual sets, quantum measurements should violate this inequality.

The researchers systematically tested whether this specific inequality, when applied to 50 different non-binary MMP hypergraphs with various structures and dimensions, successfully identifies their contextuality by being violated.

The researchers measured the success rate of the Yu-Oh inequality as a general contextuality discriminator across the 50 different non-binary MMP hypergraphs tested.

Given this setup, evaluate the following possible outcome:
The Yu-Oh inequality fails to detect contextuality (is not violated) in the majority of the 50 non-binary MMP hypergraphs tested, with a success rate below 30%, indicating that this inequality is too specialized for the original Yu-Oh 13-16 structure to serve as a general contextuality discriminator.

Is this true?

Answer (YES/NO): YES